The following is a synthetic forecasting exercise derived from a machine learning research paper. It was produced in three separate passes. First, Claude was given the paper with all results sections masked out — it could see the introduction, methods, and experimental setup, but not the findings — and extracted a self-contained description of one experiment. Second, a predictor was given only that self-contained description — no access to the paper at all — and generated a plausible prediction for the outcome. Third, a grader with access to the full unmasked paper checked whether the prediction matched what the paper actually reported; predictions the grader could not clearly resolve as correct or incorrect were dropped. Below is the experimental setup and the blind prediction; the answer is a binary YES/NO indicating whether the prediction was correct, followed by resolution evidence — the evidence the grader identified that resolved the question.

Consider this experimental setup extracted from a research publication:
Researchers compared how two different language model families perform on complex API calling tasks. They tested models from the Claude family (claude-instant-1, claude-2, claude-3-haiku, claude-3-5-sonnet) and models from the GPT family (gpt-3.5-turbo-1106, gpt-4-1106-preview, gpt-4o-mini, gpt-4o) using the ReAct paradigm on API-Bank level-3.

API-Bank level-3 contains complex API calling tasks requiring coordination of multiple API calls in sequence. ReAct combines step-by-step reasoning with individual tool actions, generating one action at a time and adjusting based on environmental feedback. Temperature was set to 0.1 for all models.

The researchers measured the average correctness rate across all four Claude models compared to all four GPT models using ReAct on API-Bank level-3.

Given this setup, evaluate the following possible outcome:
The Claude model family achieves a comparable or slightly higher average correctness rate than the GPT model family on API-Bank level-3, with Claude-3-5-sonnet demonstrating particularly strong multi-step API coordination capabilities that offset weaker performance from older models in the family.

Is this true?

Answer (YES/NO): NO